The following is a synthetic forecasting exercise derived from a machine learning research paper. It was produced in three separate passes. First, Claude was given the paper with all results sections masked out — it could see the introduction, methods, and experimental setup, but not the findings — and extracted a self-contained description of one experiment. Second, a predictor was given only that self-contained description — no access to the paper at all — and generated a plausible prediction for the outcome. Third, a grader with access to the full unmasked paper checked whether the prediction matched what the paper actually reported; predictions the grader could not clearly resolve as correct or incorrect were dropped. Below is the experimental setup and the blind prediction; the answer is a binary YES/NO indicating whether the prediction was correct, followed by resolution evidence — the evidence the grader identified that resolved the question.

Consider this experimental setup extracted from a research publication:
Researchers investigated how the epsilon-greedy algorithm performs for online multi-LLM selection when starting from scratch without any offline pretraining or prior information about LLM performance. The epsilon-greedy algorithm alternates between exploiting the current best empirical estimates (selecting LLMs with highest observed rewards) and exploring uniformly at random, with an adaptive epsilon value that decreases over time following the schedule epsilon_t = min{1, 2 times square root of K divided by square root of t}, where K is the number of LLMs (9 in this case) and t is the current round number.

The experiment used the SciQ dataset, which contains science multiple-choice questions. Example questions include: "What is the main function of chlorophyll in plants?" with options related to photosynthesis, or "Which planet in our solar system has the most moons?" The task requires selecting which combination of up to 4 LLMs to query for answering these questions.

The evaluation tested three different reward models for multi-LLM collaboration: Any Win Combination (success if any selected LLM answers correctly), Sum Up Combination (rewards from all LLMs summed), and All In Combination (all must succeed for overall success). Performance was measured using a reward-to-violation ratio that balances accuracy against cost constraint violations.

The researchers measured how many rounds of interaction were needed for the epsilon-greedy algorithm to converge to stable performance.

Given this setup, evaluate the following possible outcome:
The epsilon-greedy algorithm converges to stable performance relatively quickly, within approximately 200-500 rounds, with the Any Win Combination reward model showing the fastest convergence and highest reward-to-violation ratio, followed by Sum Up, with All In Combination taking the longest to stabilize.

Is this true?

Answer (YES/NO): NO